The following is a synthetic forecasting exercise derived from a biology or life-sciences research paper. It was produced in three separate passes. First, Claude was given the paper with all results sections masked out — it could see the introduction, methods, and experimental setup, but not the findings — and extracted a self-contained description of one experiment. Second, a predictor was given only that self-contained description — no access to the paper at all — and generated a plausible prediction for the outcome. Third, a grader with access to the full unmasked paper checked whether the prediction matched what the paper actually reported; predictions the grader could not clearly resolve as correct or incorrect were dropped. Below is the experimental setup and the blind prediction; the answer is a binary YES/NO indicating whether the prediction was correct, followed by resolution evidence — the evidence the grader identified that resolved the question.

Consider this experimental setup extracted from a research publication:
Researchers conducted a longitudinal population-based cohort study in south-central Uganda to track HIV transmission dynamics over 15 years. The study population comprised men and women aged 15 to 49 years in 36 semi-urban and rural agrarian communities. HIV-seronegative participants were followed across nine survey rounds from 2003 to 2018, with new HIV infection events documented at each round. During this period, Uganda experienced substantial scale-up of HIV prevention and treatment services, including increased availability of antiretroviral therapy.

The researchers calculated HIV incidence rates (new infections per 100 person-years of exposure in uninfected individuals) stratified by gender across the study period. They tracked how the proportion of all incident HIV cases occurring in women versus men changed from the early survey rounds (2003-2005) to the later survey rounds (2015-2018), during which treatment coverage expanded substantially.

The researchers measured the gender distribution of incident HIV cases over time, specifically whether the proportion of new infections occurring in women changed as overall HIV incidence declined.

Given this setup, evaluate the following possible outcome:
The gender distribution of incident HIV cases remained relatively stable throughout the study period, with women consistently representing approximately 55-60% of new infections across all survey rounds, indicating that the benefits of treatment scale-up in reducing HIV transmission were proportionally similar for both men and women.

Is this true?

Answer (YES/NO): NO